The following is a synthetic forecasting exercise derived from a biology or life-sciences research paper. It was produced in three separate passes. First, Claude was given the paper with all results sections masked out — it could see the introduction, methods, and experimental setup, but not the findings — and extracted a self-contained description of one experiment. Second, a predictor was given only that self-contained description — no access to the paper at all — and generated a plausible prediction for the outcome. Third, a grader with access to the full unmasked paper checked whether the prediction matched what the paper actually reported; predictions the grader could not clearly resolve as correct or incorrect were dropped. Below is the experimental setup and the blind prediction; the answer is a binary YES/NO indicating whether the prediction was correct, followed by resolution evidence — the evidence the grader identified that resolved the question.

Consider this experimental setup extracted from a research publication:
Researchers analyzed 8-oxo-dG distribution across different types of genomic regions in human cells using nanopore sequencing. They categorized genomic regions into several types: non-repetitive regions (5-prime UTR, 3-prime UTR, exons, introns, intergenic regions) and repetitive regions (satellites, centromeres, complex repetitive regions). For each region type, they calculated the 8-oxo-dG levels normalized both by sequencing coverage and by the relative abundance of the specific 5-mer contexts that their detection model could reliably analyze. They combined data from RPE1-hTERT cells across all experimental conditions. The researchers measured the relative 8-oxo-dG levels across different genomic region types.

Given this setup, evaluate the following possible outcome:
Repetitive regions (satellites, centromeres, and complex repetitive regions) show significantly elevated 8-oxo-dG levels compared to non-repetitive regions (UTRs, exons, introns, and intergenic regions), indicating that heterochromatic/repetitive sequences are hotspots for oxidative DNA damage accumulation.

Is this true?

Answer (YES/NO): NO